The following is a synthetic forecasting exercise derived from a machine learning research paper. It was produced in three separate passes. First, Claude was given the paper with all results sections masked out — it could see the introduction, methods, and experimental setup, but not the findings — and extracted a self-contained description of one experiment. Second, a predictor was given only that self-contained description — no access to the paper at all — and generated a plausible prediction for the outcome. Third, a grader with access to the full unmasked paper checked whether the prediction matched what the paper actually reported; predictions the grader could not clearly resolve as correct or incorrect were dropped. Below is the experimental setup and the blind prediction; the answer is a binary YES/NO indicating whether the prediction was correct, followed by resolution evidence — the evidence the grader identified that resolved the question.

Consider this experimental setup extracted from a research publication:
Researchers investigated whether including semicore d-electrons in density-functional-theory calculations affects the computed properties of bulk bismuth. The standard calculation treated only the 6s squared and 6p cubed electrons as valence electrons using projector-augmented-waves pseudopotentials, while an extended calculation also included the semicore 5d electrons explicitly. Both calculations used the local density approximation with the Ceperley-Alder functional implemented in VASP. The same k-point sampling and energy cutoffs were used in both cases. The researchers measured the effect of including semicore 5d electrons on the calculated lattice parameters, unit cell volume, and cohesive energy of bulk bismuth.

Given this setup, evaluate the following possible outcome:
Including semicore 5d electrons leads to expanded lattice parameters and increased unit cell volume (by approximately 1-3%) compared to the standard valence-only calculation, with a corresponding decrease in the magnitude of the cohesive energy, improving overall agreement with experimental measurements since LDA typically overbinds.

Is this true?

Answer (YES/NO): NO